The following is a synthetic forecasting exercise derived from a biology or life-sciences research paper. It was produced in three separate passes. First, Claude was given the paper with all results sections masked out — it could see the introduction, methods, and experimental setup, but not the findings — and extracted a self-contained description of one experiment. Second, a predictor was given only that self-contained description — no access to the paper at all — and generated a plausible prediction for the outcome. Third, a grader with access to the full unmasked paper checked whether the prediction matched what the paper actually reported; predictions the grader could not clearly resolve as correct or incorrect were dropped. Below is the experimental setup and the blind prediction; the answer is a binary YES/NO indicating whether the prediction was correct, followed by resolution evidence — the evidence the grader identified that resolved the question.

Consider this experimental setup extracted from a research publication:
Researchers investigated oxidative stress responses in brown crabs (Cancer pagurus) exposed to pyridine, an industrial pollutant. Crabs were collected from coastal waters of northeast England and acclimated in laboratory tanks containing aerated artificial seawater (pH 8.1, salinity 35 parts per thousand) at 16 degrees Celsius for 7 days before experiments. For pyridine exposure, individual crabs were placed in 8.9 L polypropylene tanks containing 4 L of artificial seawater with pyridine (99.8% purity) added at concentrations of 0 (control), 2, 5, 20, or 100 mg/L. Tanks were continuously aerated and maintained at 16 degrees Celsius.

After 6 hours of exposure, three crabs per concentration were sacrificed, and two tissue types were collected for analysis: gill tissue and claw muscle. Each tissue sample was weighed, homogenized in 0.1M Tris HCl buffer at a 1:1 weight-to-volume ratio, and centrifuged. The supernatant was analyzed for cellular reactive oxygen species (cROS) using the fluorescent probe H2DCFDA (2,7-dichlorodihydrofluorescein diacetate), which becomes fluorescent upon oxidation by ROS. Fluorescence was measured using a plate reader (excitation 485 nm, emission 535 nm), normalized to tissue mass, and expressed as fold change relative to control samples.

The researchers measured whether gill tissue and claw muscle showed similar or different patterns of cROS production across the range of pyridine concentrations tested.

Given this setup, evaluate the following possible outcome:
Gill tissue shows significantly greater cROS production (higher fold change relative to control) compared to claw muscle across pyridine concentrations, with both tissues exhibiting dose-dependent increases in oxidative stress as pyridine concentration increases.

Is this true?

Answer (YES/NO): NO